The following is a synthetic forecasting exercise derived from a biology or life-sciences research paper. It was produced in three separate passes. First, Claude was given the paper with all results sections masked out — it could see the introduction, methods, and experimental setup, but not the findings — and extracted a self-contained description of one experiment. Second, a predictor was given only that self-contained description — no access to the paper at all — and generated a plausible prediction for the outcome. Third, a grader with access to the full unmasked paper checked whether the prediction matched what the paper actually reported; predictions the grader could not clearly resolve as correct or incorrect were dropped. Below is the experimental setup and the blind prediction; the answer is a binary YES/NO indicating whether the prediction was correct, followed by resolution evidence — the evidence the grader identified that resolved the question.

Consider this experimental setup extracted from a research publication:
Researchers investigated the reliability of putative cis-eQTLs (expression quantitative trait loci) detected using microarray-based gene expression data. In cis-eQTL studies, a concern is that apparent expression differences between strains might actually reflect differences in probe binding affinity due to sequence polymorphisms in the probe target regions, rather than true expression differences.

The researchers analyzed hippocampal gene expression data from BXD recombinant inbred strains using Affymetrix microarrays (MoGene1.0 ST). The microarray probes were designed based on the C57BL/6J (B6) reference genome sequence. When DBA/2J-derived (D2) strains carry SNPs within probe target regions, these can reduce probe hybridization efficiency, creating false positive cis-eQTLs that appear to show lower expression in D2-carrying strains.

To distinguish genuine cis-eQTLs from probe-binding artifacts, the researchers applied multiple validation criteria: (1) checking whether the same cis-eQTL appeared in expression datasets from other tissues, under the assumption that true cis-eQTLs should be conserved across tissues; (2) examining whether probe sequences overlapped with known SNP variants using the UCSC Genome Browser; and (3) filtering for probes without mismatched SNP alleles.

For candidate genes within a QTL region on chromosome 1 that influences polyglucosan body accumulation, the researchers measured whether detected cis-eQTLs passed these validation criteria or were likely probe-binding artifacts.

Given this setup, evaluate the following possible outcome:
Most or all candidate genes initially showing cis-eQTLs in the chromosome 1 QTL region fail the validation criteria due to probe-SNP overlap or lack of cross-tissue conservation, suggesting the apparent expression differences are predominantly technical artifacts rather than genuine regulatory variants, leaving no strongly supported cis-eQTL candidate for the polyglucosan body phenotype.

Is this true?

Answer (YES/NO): NO